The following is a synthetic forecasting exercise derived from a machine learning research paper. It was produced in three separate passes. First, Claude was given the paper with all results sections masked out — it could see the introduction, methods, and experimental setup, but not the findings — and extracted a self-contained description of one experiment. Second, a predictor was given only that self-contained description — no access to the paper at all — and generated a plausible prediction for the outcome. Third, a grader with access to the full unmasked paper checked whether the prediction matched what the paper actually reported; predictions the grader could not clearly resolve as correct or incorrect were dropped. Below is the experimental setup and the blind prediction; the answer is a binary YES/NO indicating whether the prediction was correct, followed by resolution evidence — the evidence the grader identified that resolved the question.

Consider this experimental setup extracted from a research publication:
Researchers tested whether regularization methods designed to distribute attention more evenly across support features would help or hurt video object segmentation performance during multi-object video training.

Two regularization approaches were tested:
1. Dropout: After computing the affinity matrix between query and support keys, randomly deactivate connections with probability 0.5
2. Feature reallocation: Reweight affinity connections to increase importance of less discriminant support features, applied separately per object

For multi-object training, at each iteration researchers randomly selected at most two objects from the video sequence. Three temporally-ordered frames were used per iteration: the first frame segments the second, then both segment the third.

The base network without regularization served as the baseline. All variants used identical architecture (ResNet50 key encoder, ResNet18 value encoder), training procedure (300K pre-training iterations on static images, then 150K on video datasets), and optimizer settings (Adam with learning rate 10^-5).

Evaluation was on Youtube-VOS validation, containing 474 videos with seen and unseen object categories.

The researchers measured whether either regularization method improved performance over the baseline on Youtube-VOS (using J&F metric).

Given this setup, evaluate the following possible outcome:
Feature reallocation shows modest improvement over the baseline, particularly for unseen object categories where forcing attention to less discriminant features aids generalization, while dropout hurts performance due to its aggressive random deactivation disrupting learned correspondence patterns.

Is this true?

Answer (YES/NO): NO